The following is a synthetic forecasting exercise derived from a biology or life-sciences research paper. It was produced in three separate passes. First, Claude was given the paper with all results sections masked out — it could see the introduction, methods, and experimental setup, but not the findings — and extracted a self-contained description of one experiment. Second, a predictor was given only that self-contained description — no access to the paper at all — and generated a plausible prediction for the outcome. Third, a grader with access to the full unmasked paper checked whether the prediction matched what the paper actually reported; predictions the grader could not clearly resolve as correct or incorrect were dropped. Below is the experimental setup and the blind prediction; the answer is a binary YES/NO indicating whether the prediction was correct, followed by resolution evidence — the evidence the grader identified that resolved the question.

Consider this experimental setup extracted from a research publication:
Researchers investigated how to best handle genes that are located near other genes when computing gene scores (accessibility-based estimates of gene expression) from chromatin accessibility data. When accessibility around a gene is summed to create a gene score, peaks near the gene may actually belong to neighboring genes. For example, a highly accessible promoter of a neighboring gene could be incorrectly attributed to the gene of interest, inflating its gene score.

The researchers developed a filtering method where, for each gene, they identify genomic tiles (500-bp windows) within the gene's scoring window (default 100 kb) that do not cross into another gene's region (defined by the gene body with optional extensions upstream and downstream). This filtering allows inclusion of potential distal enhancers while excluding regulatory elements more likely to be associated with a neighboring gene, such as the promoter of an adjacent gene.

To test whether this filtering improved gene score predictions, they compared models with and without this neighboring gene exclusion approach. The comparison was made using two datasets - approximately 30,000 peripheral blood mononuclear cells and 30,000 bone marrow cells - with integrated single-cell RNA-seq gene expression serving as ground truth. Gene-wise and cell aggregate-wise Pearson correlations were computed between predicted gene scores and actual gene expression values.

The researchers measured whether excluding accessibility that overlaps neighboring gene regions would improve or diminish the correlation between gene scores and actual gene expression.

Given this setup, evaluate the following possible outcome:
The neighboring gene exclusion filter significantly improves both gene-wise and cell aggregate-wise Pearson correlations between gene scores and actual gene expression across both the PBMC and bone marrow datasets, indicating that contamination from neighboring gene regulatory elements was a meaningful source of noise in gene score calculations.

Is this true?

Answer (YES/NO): YES